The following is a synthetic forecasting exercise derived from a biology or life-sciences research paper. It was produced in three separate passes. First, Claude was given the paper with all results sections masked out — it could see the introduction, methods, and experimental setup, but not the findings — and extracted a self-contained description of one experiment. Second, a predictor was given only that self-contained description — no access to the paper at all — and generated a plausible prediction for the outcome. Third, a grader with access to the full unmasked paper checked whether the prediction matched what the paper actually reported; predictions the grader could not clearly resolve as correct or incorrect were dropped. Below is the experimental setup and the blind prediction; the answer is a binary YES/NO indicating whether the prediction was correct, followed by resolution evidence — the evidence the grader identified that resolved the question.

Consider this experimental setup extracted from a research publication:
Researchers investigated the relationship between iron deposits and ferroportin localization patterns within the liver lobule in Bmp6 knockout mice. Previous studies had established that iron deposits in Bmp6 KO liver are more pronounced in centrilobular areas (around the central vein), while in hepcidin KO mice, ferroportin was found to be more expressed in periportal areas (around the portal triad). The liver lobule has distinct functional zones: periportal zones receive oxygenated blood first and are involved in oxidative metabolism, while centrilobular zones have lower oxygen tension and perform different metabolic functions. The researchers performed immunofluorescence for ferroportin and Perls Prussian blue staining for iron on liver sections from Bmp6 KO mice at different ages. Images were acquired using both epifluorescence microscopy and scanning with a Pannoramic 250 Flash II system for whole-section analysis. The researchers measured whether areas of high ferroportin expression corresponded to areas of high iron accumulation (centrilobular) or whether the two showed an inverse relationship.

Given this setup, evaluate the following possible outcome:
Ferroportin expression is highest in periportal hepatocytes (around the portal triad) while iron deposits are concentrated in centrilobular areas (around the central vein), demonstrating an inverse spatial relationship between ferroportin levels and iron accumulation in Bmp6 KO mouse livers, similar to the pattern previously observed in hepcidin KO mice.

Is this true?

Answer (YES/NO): YES